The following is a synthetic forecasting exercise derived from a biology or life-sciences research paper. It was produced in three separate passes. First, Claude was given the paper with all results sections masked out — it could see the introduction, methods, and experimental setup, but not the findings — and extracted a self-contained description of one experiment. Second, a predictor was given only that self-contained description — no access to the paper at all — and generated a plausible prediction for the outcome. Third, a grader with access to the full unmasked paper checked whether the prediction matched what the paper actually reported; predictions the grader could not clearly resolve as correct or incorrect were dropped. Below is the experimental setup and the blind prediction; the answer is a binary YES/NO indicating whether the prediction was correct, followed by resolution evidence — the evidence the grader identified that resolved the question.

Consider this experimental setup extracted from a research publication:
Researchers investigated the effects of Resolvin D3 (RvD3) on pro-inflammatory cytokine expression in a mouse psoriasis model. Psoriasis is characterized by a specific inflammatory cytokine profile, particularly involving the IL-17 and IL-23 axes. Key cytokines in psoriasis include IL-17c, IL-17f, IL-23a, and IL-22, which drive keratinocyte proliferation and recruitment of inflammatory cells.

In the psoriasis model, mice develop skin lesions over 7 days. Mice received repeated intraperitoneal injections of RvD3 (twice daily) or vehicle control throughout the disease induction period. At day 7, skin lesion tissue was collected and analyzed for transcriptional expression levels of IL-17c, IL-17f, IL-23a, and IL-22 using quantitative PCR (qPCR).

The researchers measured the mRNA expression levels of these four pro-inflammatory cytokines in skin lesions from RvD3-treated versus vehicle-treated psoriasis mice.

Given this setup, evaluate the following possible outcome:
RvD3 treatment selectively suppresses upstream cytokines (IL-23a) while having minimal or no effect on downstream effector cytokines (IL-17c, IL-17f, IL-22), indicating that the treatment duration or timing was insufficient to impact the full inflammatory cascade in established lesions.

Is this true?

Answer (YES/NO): NO